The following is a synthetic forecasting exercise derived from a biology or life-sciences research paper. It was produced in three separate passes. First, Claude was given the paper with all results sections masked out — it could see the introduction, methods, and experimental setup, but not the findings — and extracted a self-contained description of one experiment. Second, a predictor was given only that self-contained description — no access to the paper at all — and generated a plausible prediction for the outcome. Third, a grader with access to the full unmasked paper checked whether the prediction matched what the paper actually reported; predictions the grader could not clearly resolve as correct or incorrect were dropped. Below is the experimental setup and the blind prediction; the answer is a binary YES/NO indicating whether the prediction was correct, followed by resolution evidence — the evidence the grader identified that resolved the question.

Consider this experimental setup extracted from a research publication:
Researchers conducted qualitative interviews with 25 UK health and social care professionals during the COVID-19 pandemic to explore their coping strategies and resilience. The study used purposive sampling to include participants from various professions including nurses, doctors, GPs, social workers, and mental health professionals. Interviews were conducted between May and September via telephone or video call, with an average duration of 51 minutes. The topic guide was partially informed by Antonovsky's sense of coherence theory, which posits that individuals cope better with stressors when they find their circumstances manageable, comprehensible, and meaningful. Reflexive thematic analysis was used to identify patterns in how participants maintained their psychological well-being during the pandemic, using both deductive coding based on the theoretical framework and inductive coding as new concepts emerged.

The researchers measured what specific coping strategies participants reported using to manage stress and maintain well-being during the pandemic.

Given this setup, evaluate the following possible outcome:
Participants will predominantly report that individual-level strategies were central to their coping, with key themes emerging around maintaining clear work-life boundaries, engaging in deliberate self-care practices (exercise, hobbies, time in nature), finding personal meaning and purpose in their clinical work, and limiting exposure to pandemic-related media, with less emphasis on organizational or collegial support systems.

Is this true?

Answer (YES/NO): NO